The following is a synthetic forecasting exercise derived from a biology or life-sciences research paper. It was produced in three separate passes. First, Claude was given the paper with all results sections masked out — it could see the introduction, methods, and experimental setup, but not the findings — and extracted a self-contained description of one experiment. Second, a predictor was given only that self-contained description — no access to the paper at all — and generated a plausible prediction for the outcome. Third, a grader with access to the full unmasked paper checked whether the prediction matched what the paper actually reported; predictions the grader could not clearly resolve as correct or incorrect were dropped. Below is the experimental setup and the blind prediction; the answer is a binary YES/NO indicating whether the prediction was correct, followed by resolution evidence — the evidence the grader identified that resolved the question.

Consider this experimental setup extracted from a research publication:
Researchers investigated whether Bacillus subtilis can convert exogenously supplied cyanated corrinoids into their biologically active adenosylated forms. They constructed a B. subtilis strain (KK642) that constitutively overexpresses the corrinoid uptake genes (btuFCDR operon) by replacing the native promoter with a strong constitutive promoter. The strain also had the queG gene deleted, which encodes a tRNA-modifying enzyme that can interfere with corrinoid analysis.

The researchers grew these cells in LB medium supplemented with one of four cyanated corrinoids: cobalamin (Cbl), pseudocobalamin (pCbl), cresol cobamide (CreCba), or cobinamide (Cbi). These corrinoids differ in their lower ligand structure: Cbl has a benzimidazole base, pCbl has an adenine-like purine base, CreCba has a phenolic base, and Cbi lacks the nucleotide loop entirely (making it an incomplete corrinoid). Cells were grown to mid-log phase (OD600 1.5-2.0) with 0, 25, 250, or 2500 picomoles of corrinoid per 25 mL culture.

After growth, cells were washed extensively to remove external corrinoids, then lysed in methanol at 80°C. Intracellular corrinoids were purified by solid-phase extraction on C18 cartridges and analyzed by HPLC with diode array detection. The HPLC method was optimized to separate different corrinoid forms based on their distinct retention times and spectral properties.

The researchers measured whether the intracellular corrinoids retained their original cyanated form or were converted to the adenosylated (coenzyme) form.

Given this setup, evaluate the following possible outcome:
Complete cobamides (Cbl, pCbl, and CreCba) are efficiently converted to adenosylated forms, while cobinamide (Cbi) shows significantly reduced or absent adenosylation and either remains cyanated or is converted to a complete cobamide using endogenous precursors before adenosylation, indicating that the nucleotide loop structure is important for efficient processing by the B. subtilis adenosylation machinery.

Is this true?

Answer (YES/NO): NO